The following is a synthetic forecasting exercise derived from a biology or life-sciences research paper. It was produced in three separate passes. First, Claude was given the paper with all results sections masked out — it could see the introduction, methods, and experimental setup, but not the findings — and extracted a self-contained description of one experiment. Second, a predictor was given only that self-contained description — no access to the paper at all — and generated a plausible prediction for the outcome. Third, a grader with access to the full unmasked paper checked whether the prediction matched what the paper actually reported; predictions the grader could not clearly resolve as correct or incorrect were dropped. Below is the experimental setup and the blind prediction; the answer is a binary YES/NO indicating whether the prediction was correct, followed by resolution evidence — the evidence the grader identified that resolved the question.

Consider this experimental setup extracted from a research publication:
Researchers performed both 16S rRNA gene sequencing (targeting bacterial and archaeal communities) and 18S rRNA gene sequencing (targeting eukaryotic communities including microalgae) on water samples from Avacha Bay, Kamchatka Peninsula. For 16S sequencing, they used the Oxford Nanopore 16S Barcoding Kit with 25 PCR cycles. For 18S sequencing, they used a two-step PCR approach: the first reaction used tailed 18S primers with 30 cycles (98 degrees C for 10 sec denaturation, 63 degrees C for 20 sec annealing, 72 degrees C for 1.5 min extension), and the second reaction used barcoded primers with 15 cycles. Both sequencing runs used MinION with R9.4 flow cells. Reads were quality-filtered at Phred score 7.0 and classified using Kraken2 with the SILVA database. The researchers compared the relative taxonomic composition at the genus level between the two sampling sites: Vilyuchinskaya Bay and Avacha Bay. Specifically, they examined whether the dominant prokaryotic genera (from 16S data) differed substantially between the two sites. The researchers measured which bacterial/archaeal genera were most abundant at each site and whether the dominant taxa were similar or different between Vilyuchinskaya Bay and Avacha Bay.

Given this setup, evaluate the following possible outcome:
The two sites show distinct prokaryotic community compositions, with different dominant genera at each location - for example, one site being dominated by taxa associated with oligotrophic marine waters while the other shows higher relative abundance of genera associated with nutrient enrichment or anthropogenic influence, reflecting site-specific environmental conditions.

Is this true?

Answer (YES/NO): YES